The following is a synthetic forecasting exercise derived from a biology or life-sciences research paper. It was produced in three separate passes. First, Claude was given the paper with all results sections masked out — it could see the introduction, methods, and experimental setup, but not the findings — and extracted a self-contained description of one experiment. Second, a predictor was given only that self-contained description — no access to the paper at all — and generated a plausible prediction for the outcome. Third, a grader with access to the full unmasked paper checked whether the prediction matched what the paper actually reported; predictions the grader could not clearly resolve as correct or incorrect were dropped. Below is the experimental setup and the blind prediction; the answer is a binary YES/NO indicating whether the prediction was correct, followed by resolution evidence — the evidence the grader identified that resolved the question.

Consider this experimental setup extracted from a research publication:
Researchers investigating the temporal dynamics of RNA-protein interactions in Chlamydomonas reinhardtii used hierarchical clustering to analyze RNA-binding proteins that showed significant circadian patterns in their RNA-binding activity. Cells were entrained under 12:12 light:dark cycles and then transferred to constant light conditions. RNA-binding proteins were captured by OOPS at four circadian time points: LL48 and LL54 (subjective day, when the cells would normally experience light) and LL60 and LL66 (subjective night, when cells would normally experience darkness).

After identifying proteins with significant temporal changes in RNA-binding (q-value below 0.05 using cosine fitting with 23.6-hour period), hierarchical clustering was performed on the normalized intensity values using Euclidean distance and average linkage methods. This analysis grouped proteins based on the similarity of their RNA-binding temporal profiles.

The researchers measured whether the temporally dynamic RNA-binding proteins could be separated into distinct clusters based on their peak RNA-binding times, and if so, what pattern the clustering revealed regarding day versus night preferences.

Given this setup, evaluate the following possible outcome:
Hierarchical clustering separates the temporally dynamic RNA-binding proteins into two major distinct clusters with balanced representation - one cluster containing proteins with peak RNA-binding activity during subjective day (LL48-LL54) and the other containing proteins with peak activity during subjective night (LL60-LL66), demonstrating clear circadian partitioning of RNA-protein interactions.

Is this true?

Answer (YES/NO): YES